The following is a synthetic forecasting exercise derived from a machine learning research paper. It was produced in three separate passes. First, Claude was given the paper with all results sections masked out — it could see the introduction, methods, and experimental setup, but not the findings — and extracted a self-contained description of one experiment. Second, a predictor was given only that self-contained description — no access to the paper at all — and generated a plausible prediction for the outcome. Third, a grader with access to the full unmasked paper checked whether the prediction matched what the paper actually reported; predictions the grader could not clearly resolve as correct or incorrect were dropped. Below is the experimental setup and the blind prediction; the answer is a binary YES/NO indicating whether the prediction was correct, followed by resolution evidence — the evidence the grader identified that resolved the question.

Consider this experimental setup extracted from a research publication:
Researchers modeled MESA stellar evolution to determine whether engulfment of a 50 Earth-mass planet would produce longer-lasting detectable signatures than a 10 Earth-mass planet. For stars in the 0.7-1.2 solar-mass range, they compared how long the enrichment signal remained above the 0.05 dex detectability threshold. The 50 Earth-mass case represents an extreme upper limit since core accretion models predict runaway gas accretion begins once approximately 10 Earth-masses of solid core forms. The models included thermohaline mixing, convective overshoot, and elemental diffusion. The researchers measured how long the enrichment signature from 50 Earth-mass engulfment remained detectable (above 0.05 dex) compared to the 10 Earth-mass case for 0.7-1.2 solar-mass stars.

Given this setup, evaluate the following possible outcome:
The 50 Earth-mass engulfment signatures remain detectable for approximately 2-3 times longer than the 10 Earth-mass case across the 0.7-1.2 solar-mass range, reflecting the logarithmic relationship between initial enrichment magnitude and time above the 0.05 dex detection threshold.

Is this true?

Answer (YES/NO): NO